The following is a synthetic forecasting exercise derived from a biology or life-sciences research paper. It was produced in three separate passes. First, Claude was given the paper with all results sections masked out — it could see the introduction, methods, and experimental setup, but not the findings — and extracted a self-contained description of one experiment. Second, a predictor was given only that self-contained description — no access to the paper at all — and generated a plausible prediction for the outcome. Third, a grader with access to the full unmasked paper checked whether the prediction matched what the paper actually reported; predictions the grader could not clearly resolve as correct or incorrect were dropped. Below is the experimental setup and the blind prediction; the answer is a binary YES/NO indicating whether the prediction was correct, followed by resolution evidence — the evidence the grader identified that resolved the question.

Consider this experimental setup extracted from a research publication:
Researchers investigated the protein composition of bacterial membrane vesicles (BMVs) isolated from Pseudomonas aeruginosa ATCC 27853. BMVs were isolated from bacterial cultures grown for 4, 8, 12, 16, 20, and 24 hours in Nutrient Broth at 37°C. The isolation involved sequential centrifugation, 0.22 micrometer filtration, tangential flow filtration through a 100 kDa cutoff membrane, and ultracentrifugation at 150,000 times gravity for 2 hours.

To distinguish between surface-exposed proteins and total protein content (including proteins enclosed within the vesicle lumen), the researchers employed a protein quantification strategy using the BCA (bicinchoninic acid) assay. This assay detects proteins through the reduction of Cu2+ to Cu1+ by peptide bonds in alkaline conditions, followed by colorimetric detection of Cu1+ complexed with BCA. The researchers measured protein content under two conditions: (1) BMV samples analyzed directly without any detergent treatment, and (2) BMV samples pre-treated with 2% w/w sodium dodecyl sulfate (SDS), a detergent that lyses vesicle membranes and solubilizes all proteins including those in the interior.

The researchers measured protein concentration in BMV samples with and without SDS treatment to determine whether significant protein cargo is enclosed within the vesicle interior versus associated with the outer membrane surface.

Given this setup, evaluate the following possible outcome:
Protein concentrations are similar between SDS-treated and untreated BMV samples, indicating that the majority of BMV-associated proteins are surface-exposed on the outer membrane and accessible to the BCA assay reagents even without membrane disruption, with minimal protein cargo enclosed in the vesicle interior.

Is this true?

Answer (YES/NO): YES